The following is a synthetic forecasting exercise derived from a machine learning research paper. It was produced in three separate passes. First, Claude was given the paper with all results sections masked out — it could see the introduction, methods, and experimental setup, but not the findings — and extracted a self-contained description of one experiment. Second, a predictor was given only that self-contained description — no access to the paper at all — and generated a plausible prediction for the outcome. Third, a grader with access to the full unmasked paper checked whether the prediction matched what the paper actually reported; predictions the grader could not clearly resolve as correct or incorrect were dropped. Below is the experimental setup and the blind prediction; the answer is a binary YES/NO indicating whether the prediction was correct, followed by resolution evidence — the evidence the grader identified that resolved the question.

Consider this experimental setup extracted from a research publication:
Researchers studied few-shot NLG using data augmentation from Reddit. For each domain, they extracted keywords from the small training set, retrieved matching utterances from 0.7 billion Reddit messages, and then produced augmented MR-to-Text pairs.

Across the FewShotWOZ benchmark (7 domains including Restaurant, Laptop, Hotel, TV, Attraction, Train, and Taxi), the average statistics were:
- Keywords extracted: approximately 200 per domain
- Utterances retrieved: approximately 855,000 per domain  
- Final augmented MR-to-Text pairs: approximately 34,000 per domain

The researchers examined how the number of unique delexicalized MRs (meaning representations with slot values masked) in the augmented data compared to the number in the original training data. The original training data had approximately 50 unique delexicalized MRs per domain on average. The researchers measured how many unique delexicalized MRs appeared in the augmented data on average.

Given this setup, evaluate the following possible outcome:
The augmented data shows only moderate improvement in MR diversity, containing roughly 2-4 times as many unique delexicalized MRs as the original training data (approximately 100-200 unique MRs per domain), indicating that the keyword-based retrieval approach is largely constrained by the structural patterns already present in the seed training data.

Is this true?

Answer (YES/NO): NO